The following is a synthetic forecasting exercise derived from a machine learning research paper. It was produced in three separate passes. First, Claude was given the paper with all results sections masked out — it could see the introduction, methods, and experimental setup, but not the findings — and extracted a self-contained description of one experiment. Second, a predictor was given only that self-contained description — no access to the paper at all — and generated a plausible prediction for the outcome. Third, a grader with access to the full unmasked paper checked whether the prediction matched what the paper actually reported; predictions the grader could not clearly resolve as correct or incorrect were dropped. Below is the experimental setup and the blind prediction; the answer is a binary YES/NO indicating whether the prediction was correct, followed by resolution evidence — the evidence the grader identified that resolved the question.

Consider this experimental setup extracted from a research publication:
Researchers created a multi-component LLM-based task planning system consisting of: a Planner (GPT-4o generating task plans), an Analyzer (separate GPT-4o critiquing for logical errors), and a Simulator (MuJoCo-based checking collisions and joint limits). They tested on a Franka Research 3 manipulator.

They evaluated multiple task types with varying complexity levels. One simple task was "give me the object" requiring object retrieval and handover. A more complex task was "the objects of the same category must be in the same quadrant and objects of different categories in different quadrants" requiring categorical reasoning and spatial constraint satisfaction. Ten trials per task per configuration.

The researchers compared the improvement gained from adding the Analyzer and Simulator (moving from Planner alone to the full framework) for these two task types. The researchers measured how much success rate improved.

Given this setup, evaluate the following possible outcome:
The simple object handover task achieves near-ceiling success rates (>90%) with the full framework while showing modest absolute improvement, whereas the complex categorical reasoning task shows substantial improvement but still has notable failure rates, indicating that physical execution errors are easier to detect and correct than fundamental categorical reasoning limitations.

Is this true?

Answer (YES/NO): NO